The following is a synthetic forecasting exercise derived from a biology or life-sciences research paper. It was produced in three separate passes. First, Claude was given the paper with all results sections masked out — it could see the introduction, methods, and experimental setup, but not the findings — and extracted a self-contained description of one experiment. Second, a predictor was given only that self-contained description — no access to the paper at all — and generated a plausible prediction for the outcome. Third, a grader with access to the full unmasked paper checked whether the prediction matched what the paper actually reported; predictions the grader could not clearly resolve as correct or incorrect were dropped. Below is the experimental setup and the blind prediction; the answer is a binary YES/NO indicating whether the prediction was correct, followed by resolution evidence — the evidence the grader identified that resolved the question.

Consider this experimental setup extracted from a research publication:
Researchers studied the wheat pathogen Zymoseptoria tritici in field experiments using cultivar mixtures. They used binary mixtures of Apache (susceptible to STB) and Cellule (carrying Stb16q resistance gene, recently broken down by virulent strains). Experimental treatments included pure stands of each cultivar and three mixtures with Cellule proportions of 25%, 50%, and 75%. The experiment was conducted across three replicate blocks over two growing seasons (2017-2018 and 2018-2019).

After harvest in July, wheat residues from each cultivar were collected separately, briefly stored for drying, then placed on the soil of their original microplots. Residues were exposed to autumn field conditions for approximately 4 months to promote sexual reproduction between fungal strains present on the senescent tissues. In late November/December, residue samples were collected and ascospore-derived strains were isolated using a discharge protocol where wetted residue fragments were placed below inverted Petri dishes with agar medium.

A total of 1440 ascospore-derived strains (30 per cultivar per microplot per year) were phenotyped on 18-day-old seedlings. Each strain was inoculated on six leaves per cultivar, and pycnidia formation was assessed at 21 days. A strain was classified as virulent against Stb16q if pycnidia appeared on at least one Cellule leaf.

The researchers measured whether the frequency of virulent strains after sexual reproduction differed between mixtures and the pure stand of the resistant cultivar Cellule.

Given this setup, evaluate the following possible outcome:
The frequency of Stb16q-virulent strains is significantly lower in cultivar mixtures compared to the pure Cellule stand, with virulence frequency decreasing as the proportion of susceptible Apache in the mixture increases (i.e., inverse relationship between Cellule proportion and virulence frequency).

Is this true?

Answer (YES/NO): NO